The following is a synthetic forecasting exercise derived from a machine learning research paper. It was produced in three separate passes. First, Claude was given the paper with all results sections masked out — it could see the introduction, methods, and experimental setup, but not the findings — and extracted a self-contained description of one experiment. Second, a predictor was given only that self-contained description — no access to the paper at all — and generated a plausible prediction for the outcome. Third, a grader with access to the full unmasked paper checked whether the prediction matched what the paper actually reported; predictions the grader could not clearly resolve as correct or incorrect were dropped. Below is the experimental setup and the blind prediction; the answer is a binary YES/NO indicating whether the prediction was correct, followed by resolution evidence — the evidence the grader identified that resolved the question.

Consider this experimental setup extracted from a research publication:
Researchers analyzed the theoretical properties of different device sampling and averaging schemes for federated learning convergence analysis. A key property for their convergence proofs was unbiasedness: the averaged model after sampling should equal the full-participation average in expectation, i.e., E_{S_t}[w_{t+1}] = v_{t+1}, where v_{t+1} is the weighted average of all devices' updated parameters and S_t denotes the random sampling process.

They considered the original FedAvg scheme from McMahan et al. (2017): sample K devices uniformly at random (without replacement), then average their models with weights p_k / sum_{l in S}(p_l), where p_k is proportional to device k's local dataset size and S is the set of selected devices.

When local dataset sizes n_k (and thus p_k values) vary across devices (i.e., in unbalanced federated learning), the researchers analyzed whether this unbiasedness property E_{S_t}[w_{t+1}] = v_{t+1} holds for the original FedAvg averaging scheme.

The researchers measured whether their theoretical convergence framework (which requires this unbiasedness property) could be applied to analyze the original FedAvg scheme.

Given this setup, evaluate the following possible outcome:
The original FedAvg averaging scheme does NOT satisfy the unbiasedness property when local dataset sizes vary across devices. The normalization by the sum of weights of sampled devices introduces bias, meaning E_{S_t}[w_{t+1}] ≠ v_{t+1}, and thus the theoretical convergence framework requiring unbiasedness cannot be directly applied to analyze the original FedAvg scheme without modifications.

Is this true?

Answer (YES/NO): YES